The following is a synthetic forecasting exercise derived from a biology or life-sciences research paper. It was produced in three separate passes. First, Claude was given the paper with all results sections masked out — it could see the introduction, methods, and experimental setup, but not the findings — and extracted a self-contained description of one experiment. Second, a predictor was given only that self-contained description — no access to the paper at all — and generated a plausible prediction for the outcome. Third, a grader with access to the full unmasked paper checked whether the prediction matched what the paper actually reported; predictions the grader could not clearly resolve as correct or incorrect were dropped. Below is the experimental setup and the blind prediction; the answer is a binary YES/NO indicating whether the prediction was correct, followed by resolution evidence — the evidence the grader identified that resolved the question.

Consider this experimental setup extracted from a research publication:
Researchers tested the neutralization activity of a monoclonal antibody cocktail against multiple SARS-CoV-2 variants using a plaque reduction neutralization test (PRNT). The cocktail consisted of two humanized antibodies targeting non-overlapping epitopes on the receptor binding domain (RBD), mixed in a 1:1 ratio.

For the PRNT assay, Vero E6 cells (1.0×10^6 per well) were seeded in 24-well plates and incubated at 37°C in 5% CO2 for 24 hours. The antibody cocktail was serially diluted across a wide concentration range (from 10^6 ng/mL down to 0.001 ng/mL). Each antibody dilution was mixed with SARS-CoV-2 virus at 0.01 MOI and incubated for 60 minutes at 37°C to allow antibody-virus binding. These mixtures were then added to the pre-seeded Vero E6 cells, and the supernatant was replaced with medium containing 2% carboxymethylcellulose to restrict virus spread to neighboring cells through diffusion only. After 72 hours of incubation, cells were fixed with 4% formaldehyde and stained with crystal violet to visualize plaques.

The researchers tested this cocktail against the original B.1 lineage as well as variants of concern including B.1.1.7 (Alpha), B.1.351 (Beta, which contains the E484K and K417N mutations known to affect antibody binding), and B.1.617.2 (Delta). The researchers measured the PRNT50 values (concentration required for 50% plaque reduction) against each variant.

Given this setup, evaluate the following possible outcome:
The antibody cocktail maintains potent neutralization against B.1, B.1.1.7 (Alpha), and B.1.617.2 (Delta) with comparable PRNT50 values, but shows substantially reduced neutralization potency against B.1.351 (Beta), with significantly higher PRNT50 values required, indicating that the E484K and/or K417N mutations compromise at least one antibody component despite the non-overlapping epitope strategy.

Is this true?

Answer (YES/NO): NO